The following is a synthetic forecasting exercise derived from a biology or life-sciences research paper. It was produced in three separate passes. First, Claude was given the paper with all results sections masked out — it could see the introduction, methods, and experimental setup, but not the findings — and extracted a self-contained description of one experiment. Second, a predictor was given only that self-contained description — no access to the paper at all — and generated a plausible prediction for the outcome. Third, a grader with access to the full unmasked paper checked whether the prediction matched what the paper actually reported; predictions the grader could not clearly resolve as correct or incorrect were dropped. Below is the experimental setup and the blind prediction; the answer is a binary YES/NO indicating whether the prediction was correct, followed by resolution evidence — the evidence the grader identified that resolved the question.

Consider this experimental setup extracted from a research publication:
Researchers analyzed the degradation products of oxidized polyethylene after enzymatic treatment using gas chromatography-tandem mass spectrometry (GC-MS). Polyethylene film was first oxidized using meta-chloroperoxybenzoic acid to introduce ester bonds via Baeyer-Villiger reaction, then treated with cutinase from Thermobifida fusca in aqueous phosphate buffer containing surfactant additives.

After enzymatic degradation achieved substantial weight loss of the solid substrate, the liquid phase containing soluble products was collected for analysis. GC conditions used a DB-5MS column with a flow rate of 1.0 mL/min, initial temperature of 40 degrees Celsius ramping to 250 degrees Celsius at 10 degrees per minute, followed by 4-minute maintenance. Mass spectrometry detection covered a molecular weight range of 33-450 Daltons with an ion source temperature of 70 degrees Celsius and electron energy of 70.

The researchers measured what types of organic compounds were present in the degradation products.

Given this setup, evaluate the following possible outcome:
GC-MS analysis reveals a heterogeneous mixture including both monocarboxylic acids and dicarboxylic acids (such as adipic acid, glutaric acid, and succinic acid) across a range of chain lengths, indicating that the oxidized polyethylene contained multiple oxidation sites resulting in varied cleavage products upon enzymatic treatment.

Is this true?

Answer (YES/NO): NO